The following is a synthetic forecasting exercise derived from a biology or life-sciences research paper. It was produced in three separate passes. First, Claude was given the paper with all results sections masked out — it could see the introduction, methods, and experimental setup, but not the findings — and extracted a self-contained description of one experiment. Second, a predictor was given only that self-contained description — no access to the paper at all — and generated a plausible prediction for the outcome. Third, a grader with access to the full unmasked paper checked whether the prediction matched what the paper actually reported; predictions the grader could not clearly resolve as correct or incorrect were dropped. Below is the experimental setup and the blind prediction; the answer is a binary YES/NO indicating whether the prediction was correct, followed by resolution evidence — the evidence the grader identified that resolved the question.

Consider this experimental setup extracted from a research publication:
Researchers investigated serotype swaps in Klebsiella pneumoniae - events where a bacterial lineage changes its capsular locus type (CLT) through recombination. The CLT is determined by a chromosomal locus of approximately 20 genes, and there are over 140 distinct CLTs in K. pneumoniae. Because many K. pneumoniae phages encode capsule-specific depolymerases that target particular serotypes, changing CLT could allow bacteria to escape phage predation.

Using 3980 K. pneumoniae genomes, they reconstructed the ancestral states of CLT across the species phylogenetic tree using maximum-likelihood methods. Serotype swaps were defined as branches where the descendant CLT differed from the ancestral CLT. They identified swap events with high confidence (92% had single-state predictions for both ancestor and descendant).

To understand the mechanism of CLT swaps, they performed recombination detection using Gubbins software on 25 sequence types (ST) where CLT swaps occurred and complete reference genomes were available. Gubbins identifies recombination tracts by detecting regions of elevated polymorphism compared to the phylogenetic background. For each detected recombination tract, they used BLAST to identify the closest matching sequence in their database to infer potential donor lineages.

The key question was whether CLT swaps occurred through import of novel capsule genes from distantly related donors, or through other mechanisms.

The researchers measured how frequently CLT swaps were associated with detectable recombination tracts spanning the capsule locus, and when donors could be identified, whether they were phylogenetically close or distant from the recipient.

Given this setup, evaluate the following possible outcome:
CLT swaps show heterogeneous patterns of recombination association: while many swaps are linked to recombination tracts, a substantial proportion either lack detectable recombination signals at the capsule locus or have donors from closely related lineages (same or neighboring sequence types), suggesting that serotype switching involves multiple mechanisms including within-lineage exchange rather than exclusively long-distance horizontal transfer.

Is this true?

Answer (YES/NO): NO